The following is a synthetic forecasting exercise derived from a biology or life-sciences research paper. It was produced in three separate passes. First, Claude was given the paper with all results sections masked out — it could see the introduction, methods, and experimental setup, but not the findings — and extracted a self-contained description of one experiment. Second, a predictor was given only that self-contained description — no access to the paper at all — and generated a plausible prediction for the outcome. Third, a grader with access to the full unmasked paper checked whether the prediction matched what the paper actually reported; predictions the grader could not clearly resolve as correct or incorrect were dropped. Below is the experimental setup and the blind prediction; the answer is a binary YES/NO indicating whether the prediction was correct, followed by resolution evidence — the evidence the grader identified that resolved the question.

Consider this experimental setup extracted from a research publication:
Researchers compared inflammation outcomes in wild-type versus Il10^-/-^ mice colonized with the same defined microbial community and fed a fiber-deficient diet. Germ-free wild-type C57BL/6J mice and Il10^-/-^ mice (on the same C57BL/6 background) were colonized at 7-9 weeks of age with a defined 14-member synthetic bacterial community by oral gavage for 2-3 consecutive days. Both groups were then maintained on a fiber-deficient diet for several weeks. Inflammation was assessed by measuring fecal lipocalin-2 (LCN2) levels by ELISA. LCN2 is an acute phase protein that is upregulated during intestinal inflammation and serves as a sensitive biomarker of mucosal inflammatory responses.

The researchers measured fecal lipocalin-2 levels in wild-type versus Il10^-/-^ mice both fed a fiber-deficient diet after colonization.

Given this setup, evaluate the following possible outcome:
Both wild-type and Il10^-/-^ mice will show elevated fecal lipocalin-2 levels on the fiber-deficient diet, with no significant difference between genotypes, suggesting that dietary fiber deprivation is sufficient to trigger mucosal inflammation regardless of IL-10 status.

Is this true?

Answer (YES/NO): NO